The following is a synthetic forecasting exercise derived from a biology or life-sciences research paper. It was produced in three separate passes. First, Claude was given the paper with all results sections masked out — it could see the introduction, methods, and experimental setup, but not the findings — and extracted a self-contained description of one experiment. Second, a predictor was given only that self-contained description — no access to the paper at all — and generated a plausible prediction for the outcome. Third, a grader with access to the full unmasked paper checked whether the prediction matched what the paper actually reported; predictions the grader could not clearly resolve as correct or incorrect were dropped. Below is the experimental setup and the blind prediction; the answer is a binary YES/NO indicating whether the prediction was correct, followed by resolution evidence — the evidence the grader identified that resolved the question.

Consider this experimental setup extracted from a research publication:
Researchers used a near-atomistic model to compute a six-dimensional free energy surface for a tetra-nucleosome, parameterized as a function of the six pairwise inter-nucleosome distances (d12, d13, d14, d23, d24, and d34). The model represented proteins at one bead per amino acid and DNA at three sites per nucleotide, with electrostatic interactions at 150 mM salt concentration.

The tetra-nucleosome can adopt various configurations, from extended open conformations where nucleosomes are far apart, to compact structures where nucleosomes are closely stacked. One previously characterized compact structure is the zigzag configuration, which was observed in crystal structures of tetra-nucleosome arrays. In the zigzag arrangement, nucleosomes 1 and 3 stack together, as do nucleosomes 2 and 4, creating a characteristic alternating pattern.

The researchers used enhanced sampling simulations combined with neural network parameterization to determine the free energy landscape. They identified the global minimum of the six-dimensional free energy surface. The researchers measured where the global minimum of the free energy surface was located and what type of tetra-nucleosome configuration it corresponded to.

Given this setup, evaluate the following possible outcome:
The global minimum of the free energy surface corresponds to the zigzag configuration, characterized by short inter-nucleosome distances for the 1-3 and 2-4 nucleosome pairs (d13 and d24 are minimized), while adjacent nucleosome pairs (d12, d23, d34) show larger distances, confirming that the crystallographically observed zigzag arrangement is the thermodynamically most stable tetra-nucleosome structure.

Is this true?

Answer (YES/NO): NO